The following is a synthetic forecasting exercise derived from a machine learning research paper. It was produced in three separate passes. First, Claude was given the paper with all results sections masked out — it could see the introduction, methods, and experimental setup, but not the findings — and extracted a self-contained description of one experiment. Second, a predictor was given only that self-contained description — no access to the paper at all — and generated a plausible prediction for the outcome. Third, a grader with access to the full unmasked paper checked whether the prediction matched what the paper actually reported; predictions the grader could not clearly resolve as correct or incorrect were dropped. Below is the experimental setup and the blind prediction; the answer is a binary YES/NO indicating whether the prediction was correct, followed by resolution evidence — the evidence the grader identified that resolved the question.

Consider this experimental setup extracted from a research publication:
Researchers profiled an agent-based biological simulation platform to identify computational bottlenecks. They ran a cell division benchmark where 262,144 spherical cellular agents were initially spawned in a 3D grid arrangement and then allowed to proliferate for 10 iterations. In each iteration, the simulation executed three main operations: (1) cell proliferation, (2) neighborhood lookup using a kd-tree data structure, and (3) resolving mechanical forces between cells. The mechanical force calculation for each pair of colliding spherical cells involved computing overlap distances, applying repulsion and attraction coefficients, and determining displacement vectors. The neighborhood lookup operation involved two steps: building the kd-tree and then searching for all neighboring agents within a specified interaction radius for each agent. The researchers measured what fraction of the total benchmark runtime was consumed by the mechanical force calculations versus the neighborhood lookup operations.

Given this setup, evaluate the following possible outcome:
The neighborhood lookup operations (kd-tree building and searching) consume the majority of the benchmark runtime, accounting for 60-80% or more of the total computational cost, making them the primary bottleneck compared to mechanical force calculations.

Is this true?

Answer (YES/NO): NO